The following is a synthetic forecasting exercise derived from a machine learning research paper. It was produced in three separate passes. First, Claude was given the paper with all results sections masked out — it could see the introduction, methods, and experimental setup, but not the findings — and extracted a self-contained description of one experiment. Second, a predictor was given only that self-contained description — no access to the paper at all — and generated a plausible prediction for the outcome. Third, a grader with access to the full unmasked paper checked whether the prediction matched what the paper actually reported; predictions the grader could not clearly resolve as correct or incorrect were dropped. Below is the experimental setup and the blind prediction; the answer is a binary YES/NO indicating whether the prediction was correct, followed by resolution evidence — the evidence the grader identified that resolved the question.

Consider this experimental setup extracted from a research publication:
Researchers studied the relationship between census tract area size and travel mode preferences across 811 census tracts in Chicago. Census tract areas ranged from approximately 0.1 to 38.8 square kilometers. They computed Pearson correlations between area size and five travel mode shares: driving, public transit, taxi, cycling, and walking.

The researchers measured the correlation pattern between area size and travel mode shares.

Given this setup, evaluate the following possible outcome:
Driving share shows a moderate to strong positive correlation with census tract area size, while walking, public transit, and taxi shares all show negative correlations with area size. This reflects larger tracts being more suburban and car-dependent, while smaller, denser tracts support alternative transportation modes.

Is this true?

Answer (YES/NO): NO